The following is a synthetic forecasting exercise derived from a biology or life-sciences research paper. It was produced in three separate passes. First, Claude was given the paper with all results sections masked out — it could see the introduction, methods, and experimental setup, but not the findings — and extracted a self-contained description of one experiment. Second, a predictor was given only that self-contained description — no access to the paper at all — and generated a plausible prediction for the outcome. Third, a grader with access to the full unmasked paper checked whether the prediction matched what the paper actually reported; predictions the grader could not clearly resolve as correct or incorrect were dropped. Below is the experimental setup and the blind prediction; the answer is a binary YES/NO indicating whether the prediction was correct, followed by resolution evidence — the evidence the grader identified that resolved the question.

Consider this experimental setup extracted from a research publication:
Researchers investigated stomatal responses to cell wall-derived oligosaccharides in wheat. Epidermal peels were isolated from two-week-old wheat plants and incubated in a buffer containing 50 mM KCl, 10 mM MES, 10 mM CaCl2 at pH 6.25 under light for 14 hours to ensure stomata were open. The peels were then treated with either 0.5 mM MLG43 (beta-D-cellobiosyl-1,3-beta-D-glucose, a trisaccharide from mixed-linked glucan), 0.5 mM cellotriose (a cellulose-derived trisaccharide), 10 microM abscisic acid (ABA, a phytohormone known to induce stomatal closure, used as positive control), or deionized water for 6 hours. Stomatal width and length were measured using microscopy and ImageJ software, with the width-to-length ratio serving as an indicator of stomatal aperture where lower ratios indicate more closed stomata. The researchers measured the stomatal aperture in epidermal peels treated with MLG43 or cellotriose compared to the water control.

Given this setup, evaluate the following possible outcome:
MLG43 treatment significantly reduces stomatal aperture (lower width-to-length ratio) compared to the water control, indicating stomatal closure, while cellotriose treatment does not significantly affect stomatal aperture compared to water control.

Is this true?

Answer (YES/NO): YES